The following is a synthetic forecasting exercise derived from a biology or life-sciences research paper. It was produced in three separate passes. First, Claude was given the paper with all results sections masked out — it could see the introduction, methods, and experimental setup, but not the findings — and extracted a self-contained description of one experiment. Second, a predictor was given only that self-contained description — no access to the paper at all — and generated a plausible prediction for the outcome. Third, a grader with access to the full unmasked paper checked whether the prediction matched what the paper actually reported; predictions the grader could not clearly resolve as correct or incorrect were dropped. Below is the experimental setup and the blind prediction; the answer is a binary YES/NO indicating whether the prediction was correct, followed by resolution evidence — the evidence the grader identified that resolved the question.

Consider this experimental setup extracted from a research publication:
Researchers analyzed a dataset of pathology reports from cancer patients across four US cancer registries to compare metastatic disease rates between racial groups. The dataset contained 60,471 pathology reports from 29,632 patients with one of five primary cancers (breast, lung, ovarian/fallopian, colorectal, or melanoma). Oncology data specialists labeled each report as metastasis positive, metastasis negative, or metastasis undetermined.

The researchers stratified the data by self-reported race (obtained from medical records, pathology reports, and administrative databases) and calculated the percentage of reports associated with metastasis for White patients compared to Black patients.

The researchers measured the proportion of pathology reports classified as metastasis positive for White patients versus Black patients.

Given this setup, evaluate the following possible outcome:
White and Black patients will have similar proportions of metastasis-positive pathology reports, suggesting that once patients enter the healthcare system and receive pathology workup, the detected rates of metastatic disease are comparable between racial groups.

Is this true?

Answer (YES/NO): NO